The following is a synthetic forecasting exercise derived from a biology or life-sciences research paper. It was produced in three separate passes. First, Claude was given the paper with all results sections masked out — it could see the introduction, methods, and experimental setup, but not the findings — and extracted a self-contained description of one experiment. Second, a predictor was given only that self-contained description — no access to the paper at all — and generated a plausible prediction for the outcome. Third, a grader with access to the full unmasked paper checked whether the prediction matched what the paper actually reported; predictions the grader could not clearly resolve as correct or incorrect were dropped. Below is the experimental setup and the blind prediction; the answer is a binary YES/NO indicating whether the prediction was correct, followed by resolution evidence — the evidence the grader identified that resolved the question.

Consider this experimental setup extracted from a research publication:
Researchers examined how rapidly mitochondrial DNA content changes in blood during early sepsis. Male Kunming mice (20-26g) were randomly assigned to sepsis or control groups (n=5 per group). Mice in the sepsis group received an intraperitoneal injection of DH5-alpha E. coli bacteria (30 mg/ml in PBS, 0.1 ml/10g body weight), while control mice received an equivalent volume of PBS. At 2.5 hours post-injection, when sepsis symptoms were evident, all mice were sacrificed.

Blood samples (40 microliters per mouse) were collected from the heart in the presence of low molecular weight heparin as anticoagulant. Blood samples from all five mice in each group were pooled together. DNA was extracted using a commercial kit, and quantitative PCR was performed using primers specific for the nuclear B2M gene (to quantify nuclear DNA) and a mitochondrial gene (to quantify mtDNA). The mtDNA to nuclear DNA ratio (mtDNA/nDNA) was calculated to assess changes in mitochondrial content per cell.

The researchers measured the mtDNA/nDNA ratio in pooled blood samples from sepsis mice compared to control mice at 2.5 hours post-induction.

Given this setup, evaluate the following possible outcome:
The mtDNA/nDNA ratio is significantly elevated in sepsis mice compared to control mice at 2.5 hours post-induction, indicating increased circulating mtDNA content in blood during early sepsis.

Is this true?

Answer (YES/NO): YES